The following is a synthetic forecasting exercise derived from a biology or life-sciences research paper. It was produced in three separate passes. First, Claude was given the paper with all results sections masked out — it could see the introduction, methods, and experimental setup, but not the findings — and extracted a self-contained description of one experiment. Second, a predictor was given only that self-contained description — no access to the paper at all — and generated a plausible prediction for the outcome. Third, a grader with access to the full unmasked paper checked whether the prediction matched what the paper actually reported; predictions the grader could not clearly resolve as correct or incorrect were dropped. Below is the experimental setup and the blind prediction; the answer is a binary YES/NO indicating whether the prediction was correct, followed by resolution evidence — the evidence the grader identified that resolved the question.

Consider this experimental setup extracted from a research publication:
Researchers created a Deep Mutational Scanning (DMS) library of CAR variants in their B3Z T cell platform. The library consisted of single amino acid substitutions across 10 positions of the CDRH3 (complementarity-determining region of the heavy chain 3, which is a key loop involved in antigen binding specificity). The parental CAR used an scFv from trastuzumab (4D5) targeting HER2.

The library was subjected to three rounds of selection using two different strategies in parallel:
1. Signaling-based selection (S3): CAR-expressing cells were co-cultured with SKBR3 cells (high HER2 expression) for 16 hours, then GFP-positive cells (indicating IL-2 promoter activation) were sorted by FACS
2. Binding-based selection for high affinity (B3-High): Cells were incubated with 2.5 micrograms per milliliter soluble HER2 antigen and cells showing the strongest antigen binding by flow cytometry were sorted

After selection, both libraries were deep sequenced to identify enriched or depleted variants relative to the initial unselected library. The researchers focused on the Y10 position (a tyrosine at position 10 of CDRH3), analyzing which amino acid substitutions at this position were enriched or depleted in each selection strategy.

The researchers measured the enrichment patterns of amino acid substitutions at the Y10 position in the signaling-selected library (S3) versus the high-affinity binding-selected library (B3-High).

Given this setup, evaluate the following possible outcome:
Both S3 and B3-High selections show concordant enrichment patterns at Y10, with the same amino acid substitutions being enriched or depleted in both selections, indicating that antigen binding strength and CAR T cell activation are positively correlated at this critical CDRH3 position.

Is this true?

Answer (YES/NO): NO